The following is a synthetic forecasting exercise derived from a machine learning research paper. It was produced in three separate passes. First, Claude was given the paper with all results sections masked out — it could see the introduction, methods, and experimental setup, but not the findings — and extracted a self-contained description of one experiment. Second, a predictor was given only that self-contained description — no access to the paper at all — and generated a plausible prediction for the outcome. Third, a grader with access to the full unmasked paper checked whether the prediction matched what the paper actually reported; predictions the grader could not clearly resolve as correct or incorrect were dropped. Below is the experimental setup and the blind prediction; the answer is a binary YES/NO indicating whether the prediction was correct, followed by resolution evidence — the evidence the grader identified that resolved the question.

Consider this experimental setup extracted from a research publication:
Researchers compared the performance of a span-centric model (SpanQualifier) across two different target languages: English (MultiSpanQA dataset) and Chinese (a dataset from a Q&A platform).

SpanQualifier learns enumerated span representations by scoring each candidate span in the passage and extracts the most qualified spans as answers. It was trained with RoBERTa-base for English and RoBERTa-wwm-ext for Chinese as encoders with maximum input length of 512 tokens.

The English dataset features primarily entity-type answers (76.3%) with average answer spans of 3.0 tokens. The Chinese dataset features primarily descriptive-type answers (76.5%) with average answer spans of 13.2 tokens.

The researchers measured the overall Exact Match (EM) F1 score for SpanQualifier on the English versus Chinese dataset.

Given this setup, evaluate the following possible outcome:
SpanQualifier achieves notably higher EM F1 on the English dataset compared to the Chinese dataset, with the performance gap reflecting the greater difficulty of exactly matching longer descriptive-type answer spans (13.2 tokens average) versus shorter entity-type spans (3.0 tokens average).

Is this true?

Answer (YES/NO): YES